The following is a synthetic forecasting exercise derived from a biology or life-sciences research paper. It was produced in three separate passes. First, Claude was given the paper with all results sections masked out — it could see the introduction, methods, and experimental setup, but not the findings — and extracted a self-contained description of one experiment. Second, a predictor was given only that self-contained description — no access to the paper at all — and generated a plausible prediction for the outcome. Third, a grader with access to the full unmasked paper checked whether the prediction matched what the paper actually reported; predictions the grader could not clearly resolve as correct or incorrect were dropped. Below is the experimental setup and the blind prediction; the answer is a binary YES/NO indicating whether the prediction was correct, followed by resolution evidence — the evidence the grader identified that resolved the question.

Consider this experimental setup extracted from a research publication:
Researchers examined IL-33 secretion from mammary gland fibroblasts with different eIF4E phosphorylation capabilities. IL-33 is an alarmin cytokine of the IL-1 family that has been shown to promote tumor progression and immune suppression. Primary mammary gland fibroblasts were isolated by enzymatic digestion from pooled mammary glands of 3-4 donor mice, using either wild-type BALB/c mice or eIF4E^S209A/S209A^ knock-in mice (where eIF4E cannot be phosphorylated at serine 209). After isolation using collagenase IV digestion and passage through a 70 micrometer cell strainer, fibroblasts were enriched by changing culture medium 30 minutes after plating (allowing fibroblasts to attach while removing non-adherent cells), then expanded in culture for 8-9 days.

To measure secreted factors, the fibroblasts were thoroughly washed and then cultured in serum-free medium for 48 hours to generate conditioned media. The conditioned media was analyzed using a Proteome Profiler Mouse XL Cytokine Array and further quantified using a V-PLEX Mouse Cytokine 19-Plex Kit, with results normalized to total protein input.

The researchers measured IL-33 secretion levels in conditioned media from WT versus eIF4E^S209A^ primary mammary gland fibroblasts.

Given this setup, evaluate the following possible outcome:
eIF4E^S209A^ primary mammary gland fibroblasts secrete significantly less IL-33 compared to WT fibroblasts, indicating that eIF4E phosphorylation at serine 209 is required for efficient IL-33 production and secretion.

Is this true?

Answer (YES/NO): YES